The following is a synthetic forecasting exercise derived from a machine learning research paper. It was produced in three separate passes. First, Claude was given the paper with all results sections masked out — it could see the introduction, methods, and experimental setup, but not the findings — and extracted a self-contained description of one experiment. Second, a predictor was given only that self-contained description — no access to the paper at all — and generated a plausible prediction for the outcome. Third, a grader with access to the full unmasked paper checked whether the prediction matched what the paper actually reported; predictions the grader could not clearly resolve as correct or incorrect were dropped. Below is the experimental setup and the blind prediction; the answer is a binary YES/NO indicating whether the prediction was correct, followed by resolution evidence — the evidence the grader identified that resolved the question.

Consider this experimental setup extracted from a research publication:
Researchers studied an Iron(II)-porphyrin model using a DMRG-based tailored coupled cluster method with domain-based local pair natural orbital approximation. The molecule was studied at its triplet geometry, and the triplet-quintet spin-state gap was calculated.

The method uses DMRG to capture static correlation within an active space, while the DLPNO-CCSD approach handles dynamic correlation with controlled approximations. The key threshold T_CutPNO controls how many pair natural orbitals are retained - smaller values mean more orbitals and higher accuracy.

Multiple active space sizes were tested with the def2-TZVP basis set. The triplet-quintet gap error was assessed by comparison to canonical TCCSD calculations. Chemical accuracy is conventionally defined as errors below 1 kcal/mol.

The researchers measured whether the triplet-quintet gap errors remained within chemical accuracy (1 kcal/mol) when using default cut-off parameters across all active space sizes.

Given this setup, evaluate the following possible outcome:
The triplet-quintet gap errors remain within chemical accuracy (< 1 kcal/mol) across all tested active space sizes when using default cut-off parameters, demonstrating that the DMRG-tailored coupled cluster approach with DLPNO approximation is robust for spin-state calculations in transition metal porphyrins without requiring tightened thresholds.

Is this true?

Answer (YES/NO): YES